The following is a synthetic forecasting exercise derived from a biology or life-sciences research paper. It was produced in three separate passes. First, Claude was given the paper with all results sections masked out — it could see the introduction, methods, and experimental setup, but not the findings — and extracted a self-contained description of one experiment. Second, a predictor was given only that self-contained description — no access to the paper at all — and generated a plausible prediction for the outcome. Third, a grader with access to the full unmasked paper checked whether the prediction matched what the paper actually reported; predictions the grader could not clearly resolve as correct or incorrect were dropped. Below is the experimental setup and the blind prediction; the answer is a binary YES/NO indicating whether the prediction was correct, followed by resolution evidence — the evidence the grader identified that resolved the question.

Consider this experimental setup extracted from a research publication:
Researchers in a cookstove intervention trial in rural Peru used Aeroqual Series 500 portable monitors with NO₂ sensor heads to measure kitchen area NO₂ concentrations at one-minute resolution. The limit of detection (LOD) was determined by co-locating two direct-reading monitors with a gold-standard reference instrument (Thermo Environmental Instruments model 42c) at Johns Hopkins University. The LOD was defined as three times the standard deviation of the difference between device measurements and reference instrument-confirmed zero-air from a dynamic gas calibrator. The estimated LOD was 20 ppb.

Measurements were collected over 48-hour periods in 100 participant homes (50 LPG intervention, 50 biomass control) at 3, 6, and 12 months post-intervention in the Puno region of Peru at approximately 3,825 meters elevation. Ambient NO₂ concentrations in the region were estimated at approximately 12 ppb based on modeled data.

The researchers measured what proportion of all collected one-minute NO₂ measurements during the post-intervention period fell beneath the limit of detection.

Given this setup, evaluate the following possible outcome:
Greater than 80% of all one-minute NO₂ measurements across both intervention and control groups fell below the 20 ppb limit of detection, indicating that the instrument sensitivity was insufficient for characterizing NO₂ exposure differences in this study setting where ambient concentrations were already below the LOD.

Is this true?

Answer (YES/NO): NO